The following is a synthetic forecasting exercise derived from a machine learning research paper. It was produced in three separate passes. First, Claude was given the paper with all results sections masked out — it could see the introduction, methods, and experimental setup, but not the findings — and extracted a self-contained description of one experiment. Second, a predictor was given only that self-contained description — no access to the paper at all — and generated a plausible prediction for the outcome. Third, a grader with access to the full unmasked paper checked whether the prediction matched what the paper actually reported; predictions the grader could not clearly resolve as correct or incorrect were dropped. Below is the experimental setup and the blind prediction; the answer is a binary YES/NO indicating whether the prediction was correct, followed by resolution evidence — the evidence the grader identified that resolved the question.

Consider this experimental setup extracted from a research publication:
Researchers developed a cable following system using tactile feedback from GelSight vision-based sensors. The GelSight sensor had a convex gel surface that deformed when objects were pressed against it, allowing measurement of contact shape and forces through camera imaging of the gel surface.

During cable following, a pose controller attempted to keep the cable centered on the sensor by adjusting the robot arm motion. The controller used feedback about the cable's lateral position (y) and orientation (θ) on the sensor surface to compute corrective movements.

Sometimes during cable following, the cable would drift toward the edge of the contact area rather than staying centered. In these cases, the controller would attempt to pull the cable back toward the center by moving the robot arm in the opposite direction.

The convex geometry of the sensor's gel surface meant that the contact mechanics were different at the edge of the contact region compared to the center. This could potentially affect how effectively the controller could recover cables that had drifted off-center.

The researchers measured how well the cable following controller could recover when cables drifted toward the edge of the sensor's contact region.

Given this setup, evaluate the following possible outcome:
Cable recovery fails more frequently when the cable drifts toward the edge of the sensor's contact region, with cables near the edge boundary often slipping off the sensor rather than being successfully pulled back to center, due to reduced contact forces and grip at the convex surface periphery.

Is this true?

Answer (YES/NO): NO